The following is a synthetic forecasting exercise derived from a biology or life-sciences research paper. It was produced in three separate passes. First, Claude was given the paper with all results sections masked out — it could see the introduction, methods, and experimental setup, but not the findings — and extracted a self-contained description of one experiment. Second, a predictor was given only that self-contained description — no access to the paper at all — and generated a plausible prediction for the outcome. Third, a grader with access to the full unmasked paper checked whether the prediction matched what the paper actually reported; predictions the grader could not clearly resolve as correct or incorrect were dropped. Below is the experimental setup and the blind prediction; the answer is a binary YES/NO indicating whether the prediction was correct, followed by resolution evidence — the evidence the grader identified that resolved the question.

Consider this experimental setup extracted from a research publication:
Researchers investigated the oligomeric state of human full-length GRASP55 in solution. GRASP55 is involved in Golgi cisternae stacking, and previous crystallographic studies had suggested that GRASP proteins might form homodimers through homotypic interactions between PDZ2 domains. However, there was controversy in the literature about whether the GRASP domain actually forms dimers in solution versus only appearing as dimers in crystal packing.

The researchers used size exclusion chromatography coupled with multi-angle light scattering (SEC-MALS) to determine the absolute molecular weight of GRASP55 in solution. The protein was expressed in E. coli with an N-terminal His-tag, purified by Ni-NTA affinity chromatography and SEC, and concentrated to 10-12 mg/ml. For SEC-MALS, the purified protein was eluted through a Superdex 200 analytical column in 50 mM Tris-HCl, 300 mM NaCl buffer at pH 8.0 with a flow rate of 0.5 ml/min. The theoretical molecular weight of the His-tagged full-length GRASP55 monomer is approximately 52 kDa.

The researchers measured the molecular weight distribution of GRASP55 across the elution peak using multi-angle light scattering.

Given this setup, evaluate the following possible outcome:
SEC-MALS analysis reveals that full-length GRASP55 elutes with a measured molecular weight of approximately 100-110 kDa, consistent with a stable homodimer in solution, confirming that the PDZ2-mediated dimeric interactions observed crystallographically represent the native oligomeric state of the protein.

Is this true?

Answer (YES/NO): NO